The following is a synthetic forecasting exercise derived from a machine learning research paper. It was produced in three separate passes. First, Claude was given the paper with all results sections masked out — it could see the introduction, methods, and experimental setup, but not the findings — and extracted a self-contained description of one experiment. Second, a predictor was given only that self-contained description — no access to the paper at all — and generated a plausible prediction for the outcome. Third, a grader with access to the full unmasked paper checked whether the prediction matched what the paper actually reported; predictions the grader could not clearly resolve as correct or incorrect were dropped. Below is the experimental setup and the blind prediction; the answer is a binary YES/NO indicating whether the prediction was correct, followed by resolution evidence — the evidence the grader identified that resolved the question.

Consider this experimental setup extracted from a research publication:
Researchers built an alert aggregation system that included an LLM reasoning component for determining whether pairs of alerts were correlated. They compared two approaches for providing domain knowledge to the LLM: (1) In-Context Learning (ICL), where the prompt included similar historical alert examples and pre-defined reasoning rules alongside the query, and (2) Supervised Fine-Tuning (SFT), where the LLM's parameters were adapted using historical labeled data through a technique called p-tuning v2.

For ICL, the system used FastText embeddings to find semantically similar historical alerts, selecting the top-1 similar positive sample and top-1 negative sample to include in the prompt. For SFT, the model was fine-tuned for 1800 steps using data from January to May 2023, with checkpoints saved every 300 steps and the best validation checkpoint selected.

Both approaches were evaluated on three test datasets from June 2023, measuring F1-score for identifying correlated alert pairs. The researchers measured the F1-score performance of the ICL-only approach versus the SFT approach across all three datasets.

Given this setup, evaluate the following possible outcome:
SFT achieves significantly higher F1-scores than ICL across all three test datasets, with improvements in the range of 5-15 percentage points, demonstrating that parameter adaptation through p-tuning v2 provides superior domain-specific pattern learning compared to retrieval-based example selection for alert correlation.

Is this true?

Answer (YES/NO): NO